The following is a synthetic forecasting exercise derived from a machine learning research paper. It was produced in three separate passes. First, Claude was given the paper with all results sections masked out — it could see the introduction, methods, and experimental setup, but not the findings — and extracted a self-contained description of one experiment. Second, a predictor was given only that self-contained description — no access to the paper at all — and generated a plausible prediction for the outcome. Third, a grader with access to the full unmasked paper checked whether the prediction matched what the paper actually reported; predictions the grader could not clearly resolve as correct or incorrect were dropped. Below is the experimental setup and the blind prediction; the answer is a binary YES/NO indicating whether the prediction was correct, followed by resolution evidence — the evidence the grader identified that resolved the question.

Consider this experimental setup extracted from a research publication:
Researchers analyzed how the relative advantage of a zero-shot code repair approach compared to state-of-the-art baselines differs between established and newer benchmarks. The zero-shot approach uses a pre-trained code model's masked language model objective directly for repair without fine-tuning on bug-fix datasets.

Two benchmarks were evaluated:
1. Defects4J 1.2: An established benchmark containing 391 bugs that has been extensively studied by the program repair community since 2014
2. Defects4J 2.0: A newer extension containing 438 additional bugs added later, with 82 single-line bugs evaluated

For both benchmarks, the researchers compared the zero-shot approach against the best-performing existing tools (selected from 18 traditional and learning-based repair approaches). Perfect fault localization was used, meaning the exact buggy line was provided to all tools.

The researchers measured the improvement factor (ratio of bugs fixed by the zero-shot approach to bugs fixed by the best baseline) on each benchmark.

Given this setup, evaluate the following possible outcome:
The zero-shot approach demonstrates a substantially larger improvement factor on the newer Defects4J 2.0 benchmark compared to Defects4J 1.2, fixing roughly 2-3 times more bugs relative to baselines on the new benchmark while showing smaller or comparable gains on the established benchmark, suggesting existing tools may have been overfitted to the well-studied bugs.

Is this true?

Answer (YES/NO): YES